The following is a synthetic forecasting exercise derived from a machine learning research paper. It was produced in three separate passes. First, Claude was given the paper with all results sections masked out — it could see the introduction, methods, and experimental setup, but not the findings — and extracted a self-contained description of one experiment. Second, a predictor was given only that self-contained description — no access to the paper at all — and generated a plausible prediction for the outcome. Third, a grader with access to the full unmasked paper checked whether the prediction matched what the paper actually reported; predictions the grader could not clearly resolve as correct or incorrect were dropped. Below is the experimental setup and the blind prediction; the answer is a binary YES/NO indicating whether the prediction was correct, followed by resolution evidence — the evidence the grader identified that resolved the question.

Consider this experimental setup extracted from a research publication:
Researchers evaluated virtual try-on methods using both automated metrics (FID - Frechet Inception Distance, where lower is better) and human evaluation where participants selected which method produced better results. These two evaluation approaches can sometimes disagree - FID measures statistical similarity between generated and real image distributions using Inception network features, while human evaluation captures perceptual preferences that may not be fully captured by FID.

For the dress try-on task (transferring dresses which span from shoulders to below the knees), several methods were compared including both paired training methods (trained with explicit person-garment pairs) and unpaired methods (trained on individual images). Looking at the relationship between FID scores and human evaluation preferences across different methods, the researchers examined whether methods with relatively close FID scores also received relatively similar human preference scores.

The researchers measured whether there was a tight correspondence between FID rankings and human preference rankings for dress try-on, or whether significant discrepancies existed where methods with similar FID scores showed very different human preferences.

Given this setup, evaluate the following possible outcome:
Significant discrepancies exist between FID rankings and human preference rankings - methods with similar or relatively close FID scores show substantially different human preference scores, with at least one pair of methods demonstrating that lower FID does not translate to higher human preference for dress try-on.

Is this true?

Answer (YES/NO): YES